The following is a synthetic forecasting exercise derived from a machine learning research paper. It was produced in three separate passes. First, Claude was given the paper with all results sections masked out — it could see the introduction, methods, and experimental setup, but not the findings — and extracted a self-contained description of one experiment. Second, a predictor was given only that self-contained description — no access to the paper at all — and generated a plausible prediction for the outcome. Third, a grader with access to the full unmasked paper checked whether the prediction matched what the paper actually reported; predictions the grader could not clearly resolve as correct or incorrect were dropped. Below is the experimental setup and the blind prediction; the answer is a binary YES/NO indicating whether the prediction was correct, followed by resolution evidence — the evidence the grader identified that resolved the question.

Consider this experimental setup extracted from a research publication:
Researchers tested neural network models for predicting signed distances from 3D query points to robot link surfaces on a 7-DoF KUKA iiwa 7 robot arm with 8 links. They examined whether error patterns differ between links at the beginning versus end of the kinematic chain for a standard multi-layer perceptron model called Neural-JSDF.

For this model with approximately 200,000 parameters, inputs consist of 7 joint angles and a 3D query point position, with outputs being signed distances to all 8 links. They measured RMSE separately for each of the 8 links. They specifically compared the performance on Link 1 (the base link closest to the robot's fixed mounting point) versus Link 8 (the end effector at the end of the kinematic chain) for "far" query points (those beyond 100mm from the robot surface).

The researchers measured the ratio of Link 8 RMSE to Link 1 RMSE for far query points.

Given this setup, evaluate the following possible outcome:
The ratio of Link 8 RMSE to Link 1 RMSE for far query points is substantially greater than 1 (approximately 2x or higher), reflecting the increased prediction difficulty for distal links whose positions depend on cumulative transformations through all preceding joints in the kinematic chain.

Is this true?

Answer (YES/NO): YES